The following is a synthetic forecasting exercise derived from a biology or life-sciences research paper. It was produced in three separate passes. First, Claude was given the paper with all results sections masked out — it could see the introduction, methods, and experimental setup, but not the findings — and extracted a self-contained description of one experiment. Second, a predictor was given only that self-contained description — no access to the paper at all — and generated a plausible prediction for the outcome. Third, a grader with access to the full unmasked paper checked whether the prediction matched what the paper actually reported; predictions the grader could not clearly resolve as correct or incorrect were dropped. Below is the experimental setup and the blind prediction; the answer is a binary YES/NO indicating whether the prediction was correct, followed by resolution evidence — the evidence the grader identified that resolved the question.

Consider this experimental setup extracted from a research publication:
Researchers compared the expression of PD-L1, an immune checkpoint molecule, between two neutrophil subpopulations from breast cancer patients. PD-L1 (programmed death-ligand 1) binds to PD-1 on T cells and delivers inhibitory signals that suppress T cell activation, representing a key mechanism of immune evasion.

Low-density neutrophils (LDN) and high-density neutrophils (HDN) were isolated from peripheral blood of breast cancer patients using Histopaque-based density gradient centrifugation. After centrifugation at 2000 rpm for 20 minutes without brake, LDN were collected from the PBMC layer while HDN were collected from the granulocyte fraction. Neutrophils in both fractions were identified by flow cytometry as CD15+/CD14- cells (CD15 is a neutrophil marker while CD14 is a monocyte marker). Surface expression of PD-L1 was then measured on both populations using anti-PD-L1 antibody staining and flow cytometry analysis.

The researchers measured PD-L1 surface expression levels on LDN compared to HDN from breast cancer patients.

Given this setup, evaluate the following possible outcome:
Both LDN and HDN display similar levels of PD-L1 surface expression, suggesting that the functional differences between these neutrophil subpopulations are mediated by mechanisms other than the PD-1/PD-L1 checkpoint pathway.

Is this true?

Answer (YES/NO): NO